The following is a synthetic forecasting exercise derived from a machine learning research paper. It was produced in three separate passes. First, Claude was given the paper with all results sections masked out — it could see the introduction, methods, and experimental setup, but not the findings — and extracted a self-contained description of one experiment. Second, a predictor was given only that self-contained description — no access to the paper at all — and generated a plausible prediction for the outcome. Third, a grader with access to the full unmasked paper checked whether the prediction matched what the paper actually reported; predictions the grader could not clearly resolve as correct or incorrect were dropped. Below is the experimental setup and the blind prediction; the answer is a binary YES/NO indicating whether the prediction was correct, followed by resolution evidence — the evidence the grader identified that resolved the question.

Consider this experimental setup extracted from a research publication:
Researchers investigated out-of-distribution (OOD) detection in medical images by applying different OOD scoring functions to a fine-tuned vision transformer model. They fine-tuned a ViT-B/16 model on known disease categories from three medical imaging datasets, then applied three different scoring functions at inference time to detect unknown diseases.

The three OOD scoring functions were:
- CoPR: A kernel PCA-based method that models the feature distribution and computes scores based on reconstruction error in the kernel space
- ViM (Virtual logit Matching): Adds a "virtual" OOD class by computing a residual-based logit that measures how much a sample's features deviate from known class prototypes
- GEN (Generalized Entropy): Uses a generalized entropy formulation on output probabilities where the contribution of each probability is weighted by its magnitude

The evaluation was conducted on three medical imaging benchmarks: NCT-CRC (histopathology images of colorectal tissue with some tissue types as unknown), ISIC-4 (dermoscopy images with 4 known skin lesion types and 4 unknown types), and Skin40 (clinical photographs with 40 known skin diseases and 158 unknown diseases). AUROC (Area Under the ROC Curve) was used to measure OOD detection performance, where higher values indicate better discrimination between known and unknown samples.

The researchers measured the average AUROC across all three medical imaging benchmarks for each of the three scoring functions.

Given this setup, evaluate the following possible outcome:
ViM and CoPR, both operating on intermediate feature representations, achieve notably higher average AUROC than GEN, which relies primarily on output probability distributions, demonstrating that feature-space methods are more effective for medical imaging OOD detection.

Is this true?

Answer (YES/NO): YES